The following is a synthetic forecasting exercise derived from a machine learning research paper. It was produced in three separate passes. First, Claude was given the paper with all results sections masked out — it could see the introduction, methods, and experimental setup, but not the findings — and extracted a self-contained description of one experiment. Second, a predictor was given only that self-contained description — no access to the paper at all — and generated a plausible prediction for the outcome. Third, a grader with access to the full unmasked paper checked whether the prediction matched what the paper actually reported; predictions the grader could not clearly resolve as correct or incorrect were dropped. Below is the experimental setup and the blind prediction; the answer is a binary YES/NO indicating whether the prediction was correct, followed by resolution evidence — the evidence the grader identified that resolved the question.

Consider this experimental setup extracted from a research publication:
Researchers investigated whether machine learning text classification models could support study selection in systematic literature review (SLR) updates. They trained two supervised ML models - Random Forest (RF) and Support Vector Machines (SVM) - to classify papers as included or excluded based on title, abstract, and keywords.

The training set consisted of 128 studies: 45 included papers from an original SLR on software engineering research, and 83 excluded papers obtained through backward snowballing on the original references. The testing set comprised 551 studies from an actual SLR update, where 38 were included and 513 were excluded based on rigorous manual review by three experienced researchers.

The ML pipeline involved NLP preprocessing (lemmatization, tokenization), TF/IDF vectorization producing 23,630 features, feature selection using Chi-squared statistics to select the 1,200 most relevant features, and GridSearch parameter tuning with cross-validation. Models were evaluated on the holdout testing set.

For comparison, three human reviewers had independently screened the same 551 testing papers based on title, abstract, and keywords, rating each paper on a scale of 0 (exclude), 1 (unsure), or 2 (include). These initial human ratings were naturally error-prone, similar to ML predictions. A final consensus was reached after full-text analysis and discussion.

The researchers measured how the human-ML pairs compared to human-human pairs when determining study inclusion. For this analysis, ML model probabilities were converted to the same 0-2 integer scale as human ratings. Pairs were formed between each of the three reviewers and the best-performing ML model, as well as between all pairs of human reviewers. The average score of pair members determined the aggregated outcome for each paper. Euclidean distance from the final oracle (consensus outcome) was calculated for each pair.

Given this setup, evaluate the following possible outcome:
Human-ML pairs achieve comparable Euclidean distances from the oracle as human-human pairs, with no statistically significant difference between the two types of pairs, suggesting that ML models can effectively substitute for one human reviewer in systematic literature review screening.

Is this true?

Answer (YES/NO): NO